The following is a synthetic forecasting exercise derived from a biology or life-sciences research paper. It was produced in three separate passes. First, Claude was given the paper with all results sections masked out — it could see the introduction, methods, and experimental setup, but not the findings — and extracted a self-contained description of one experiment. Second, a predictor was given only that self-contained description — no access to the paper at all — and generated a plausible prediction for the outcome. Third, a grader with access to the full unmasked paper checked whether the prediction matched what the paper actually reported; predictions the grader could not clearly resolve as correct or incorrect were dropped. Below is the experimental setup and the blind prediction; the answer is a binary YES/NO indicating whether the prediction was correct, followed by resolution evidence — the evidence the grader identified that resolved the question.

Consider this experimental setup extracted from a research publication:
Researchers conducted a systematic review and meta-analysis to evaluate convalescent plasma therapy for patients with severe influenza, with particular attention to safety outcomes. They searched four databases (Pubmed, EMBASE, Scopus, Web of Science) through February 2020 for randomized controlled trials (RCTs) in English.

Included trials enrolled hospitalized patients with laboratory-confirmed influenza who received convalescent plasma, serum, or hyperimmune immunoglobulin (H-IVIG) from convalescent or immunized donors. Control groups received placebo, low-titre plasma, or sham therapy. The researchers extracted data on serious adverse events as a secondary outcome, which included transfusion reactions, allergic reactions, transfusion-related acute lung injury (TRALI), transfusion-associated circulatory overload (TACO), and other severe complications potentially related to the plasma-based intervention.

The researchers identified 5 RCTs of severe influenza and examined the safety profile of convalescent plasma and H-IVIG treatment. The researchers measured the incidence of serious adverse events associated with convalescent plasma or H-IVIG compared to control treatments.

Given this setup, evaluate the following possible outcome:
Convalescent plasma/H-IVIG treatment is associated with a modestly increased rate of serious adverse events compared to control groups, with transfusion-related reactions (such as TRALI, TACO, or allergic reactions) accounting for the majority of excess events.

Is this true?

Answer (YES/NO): NO